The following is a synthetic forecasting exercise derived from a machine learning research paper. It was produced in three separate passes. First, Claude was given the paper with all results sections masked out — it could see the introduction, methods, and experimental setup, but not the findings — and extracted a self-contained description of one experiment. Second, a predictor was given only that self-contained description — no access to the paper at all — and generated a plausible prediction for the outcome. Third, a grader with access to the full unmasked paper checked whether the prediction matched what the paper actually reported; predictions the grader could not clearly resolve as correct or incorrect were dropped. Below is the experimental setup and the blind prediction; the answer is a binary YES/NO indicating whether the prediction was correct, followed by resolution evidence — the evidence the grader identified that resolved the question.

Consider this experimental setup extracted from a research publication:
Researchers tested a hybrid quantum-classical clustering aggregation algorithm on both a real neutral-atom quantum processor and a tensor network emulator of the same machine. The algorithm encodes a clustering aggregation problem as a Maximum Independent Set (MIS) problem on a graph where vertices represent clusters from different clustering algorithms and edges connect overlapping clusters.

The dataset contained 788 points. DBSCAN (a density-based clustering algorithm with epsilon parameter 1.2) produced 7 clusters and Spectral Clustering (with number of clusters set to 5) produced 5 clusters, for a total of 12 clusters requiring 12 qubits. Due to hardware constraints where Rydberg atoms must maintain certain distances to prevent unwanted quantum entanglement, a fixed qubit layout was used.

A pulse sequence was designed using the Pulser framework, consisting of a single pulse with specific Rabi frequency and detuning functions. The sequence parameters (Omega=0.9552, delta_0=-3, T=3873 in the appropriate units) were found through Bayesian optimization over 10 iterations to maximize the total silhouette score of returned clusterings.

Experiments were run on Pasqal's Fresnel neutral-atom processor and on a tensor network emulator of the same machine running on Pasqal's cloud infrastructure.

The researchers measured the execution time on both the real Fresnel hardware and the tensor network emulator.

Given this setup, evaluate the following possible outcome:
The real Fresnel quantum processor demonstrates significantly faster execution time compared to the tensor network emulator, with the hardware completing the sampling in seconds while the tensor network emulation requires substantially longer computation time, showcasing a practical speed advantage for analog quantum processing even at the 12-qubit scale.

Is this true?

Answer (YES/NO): YES